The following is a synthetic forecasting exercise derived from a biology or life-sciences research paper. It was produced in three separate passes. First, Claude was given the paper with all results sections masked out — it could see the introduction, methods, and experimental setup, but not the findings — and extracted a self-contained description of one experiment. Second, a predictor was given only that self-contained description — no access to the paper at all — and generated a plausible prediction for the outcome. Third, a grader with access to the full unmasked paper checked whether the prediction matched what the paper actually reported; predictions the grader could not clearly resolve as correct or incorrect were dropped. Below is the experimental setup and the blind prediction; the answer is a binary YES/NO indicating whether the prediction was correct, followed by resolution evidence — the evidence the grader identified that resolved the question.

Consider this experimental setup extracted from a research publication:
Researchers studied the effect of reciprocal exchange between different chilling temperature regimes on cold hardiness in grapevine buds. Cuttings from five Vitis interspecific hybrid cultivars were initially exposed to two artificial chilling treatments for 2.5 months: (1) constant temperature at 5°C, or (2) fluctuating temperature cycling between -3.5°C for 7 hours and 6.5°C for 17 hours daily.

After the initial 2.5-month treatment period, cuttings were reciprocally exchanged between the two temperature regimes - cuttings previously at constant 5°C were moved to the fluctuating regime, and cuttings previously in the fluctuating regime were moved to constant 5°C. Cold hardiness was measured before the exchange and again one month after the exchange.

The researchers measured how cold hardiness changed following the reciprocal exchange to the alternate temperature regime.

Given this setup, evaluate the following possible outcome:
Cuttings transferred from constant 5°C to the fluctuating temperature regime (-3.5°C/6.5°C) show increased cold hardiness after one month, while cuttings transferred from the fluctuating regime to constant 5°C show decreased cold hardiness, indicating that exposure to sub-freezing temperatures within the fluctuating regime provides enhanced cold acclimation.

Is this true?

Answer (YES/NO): NO